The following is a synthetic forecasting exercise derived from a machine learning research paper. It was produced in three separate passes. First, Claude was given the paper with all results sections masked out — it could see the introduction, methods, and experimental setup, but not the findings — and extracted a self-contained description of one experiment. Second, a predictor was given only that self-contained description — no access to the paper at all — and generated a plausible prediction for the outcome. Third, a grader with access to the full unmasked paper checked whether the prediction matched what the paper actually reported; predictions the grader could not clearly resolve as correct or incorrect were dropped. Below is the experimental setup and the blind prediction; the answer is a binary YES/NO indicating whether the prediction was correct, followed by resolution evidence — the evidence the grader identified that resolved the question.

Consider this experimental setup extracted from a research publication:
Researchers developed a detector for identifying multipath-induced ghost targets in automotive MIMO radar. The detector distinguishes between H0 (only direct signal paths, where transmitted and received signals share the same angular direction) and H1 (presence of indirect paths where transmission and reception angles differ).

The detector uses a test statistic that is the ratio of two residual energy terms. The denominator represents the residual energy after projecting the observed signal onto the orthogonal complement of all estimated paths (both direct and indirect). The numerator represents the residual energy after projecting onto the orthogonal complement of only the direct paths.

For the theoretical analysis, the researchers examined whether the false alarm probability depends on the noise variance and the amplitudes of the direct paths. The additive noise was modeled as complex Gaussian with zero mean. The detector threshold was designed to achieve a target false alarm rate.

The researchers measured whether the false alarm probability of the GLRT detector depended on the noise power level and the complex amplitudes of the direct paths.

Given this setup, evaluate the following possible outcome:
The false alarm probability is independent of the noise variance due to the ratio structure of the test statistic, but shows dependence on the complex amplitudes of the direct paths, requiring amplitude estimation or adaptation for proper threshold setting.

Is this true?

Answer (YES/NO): NO